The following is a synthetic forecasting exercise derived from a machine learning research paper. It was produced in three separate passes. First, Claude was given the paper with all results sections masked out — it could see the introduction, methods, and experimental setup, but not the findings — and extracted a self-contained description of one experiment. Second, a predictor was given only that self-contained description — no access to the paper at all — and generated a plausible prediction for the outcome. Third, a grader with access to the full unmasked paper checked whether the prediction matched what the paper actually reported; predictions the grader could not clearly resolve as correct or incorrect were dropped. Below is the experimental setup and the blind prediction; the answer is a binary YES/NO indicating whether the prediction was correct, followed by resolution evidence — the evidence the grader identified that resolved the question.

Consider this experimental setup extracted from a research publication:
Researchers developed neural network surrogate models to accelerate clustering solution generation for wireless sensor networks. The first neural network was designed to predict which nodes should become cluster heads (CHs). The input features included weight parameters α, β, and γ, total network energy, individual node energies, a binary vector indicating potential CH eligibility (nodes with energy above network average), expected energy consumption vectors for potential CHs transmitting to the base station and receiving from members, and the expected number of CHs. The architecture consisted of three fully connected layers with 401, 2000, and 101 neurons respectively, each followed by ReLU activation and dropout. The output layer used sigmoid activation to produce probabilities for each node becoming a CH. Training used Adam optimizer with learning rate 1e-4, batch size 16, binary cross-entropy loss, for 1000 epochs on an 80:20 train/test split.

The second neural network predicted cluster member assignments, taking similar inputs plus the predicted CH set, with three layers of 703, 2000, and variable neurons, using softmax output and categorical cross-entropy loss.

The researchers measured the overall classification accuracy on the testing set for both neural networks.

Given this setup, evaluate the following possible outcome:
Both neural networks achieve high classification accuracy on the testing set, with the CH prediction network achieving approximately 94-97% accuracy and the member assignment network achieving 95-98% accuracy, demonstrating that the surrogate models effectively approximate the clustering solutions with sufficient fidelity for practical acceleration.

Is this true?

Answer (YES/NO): NO